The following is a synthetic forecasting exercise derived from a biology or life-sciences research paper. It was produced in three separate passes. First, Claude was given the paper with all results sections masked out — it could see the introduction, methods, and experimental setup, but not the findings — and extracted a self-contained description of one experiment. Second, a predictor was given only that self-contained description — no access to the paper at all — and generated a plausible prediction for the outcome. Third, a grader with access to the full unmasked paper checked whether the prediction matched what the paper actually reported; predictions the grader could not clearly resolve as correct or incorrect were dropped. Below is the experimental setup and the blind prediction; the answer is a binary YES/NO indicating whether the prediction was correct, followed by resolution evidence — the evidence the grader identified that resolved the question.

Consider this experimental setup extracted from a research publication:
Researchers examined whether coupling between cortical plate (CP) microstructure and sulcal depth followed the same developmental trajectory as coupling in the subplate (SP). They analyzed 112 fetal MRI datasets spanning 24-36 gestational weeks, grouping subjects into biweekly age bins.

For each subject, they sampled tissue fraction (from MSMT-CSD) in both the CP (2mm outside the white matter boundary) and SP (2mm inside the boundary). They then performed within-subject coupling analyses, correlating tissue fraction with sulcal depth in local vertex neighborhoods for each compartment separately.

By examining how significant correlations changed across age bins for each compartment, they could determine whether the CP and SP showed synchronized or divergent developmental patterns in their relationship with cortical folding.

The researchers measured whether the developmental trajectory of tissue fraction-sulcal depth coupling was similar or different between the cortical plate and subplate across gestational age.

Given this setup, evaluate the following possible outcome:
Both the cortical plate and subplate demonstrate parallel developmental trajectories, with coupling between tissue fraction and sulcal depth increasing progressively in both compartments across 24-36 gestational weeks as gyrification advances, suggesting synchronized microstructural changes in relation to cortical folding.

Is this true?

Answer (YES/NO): YES